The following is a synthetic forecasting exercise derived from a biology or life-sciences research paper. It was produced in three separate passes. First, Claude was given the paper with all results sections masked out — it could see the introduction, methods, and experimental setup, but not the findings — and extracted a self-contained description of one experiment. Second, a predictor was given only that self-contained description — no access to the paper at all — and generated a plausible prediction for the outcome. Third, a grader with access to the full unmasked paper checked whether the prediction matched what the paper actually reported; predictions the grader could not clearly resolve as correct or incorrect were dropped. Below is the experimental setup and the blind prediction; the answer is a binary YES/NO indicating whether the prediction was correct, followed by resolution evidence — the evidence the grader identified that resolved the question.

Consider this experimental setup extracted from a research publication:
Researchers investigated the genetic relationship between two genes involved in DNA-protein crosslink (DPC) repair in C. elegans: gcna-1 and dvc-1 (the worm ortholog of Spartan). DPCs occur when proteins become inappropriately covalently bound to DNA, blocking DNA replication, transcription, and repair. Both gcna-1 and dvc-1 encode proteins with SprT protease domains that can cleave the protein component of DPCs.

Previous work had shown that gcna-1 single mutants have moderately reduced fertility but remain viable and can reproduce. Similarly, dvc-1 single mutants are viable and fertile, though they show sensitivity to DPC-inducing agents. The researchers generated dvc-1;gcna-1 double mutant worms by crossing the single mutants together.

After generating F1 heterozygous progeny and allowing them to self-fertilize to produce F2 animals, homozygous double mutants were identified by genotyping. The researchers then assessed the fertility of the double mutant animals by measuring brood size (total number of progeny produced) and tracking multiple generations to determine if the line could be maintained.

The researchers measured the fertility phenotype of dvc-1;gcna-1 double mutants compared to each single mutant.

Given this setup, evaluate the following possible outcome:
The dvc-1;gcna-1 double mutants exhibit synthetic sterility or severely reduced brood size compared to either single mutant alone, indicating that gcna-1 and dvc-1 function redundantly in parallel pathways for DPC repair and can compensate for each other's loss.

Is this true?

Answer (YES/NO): YES